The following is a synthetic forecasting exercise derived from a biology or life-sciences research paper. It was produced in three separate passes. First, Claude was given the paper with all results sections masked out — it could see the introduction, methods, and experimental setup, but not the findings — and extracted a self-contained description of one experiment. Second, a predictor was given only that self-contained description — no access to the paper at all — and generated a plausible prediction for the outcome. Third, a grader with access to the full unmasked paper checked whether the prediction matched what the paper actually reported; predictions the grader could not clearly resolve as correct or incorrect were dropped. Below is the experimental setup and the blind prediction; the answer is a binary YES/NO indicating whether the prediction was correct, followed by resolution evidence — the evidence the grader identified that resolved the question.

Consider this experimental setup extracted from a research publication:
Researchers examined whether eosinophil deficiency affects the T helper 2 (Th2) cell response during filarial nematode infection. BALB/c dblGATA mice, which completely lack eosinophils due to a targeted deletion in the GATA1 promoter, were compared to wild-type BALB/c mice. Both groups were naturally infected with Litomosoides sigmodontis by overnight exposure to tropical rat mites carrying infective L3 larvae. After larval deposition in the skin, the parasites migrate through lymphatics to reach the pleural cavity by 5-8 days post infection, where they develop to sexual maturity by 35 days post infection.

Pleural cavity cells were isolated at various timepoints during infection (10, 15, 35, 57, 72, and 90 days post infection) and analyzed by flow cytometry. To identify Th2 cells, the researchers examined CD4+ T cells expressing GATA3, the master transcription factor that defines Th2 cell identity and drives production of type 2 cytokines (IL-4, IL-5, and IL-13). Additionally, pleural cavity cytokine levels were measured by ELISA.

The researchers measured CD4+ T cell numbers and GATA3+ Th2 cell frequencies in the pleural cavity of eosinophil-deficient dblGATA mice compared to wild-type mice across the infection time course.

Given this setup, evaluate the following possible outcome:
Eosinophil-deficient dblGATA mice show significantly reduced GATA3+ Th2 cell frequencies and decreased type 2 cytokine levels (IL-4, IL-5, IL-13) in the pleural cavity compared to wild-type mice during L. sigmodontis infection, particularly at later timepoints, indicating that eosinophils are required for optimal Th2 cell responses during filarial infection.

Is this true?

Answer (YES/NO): NO